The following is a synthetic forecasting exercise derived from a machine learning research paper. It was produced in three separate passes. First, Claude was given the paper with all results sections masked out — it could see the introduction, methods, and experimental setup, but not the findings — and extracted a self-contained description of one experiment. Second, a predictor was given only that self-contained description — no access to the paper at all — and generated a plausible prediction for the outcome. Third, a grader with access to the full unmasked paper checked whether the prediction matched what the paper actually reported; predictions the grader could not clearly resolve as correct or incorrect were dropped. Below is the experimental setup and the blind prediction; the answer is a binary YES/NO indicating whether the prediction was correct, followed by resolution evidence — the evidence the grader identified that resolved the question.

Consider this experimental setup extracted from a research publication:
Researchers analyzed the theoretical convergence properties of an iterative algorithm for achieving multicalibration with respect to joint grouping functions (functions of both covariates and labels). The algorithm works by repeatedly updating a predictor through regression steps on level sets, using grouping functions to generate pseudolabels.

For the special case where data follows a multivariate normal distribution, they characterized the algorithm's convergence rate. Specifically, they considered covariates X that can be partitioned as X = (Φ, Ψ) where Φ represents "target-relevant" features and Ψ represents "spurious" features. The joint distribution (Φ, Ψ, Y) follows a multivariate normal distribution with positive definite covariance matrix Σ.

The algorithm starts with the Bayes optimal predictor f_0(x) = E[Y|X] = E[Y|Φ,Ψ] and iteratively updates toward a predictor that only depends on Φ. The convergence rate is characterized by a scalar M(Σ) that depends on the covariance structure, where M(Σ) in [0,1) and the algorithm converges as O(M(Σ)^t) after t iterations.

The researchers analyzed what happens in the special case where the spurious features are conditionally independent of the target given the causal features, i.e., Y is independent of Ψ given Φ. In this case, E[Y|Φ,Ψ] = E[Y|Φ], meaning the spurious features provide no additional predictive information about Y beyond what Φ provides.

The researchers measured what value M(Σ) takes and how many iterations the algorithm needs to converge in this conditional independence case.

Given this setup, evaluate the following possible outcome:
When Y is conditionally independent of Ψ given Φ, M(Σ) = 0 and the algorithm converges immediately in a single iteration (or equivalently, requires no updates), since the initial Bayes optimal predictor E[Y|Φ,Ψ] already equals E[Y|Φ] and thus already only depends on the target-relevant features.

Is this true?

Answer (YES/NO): YES